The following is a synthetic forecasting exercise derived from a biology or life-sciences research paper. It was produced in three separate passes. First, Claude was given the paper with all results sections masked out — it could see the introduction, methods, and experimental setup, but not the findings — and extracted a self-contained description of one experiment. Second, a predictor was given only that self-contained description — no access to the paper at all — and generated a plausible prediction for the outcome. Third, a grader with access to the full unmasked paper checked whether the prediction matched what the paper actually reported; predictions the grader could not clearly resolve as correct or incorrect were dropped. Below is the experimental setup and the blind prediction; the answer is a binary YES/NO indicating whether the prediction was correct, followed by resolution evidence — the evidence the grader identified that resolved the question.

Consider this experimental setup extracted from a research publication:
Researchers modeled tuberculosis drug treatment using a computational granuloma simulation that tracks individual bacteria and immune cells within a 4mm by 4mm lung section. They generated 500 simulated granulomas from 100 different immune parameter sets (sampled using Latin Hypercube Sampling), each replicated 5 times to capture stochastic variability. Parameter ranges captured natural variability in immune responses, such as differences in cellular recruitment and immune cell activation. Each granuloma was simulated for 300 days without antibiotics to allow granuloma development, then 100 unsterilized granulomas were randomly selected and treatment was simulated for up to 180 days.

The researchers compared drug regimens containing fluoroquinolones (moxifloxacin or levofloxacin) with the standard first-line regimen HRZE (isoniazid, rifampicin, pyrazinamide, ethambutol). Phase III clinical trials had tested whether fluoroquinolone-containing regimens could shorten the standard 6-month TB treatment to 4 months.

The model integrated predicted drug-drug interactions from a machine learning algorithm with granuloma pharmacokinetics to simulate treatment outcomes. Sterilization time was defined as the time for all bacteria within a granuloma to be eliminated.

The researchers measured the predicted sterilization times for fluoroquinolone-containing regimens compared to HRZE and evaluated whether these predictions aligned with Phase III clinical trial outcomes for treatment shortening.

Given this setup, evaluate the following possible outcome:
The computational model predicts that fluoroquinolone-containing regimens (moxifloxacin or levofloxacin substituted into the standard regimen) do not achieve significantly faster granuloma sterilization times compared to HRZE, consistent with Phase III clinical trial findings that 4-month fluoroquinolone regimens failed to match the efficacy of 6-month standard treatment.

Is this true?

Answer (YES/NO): YES